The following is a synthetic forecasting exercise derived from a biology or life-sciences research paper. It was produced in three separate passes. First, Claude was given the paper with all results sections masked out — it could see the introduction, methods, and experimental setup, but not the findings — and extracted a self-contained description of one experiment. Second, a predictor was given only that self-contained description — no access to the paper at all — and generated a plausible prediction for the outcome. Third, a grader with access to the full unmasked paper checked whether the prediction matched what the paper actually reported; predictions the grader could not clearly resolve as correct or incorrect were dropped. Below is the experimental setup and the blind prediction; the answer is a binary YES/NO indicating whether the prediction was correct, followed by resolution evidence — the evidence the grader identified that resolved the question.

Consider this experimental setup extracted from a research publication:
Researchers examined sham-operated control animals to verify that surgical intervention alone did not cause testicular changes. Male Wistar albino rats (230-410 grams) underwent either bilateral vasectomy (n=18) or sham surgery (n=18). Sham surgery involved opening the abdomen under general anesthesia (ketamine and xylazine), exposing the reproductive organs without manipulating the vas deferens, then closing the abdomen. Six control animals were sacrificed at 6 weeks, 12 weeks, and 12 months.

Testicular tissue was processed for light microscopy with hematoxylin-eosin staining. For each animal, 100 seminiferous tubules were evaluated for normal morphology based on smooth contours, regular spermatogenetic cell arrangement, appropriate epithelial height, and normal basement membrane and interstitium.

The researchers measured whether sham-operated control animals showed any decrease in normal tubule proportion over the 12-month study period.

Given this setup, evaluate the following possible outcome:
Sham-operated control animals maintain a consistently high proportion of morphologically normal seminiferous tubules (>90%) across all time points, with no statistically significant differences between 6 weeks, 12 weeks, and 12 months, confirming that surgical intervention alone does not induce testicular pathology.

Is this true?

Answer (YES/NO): NO